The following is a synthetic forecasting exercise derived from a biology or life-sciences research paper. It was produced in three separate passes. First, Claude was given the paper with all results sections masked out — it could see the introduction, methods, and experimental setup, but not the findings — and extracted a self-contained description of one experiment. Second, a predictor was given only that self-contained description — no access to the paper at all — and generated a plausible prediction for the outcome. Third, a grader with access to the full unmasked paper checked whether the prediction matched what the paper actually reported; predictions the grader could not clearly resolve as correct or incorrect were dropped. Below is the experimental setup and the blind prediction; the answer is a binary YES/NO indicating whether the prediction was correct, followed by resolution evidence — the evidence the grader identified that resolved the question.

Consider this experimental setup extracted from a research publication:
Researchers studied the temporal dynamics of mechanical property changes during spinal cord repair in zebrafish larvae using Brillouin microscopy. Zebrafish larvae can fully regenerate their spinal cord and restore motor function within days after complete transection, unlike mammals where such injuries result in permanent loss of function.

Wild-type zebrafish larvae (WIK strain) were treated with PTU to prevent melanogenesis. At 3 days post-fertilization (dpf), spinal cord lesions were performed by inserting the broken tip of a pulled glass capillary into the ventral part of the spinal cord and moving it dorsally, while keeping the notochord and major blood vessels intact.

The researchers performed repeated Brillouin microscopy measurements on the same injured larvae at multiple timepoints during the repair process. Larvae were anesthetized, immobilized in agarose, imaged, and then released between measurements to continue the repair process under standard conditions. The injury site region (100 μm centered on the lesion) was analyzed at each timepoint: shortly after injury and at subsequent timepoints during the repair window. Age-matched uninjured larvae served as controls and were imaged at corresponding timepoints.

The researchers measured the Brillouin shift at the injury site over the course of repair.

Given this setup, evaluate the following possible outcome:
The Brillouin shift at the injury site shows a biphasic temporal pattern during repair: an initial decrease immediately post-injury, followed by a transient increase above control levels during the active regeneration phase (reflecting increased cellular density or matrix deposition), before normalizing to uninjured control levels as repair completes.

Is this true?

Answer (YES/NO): NO